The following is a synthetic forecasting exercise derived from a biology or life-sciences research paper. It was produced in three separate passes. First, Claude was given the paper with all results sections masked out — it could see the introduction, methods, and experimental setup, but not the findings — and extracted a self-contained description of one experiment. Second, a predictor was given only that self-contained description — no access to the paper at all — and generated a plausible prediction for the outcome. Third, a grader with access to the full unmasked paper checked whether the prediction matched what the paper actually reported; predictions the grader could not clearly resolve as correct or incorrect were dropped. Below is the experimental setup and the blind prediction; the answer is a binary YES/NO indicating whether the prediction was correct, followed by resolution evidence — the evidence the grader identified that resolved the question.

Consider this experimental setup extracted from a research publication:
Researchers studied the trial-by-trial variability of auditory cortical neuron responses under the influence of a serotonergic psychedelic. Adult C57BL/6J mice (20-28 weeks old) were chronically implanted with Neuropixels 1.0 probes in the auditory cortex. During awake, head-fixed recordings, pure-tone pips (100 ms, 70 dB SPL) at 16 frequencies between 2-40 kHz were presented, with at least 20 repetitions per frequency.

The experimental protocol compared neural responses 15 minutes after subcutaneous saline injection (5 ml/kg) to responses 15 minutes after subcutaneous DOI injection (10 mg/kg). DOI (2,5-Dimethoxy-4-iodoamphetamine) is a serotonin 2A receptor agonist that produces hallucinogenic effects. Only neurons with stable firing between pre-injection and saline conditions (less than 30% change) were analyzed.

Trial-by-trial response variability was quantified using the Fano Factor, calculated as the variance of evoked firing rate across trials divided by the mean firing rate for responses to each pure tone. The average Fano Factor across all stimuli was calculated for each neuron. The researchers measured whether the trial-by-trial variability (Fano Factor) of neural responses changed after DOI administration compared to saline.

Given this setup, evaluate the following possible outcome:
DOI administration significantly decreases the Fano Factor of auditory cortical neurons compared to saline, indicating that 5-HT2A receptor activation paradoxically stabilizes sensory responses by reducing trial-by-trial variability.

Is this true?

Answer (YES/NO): NO